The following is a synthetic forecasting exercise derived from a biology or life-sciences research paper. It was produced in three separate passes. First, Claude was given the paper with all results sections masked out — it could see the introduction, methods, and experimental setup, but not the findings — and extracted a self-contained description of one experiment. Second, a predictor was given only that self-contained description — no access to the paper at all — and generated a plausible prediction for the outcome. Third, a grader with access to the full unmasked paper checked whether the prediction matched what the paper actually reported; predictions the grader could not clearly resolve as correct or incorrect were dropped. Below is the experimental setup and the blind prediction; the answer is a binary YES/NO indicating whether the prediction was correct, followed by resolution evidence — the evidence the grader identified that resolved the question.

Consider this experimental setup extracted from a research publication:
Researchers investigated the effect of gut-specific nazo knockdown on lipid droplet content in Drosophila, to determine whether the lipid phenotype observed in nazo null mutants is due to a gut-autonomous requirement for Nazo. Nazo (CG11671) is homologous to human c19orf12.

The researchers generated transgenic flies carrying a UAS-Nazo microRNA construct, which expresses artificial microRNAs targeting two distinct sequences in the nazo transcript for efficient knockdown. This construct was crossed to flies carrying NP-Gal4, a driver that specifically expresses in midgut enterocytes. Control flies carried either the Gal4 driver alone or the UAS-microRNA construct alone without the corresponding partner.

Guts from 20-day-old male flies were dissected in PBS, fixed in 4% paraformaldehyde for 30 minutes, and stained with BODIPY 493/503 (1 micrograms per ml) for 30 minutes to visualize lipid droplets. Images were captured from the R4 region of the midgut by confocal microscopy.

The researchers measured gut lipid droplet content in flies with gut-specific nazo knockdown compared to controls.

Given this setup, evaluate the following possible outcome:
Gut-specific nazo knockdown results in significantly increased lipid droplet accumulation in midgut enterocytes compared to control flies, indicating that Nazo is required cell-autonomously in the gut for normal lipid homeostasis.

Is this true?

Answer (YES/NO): NO